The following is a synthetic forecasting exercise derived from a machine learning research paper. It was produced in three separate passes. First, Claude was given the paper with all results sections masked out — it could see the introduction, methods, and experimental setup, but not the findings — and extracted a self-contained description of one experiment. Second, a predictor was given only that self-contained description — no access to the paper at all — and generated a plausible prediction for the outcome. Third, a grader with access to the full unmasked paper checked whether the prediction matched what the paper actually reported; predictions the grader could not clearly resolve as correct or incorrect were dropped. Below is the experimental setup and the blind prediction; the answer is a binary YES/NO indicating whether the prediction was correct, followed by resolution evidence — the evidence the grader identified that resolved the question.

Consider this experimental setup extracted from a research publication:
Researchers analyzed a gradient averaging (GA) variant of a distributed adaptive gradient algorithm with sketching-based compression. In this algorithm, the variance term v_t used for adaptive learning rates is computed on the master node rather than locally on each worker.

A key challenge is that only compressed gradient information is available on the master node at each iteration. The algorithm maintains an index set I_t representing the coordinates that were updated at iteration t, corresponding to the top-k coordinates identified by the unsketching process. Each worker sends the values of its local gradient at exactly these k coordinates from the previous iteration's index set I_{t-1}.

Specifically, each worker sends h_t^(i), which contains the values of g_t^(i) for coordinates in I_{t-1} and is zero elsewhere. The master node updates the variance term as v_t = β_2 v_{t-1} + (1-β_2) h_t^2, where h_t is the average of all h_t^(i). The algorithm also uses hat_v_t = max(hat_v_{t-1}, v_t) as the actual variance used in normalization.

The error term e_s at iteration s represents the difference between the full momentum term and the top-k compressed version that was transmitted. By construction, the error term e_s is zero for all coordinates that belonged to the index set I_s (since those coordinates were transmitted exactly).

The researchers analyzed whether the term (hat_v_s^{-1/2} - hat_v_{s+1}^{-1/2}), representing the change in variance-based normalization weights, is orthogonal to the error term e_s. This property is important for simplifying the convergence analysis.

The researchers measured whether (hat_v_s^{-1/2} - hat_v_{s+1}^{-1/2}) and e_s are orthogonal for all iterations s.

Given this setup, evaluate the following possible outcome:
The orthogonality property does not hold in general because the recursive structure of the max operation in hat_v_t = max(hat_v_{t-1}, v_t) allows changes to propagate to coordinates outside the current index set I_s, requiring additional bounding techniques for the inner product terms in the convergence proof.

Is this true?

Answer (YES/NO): NO